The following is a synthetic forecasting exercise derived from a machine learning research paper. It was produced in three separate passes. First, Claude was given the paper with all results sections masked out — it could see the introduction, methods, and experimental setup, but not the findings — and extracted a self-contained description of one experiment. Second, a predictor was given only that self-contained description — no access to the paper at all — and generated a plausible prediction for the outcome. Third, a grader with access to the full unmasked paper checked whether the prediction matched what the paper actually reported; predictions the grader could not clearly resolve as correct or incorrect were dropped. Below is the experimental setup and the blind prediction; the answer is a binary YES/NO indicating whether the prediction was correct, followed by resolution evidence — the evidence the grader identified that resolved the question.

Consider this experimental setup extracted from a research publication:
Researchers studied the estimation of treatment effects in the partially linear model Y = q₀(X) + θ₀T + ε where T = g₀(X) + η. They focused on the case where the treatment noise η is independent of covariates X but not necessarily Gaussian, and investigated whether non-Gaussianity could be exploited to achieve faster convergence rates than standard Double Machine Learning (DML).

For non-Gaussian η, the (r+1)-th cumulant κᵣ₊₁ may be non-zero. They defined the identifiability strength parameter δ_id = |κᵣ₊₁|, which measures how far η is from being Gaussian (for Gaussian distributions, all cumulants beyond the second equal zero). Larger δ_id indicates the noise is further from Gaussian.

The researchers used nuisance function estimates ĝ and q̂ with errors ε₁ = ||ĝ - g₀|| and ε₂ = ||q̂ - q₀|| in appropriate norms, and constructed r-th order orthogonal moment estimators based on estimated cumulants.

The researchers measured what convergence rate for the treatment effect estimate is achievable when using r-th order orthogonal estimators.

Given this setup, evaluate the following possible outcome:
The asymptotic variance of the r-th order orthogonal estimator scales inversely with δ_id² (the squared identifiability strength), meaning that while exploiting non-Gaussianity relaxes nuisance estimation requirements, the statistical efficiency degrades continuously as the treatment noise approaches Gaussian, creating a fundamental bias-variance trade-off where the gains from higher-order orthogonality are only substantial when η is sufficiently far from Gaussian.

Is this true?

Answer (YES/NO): YES